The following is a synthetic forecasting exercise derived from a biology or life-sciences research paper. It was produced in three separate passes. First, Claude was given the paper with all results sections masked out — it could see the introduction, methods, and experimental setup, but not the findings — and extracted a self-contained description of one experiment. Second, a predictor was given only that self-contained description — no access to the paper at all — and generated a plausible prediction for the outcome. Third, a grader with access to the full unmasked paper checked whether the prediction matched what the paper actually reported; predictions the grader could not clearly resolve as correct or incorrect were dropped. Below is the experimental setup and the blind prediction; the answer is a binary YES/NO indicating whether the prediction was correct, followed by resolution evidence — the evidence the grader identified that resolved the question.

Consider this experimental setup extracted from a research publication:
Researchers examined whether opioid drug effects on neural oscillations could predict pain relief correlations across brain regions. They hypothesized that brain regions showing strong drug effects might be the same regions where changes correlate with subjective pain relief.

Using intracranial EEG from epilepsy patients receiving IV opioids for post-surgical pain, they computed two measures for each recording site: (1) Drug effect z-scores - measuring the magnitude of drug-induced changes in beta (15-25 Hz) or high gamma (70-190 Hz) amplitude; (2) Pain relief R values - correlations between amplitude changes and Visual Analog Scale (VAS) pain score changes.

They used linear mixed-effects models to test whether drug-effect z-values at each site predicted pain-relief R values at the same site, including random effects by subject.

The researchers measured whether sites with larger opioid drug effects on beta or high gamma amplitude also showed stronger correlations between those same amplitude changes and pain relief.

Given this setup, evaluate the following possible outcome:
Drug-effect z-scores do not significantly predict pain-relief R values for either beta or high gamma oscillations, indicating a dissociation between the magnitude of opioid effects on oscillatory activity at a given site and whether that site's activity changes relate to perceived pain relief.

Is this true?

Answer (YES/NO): NO